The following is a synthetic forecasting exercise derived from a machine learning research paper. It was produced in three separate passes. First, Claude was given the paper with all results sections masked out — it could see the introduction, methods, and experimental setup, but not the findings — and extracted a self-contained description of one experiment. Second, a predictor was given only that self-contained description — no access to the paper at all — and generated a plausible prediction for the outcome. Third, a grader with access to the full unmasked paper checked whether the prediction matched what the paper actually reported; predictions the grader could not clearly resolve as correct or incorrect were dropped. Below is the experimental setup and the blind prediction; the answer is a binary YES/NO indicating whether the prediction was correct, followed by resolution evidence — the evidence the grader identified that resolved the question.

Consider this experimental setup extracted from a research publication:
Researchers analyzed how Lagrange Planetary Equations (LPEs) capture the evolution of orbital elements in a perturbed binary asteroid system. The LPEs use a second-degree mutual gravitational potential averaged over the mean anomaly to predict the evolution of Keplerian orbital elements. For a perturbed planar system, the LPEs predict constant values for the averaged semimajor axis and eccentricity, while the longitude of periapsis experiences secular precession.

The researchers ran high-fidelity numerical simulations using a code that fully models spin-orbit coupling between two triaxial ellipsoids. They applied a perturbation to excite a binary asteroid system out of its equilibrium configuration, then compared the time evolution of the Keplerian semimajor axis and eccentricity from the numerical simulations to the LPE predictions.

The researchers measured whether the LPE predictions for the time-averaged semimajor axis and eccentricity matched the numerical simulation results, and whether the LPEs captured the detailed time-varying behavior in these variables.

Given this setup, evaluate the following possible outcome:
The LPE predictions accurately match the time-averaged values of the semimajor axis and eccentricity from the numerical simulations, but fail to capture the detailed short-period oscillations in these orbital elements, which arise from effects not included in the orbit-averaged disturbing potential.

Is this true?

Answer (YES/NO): YES